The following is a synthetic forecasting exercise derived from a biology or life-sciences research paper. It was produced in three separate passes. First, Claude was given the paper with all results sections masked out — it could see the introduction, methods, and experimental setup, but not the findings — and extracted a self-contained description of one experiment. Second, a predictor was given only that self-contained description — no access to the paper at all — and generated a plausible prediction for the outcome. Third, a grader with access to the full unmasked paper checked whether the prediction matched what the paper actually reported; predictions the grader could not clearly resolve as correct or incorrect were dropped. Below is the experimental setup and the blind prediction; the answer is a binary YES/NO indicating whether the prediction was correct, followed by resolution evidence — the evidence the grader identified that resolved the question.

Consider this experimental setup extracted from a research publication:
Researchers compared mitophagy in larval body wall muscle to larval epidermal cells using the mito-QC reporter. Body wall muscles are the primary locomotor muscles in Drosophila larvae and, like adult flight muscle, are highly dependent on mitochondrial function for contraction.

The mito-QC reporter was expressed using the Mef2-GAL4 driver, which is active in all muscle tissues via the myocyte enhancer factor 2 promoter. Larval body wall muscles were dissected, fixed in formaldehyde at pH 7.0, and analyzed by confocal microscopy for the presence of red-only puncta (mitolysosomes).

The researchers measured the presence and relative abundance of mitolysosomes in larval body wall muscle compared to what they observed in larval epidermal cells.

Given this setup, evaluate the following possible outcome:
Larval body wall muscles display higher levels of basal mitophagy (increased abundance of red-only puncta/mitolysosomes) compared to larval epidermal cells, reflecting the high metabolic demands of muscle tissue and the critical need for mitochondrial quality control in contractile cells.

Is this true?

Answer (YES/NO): NO